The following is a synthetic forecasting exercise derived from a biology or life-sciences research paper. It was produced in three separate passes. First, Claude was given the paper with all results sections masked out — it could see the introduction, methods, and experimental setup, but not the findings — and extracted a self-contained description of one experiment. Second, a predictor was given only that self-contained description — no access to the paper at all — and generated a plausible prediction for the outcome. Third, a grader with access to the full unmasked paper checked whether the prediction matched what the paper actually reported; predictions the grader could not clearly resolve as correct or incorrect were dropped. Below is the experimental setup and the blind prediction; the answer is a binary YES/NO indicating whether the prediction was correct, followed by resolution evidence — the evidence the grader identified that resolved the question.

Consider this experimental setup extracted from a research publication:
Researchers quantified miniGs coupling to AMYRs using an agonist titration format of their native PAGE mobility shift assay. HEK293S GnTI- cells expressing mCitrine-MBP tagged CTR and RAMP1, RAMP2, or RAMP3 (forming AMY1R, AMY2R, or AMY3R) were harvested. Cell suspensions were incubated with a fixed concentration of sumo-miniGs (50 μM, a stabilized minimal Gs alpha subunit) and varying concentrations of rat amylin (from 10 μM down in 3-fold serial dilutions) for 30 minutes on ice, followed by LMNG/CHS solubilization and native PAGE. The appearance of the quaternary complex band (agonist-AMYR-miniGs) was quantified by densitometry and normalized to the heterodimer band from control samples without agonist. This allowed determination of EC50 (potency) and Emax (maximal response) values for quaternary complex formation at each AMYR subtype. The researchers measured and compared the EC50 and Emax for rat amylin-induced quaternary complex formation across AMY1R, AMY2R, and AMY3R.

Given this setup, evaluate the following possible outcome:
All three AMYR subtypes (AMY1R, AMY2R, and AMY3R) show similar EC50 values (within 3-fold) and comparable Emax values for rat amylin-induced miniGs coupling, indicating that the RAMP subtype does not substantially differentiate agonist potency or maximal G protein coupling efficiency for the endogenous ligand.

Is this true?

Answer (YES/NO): NO